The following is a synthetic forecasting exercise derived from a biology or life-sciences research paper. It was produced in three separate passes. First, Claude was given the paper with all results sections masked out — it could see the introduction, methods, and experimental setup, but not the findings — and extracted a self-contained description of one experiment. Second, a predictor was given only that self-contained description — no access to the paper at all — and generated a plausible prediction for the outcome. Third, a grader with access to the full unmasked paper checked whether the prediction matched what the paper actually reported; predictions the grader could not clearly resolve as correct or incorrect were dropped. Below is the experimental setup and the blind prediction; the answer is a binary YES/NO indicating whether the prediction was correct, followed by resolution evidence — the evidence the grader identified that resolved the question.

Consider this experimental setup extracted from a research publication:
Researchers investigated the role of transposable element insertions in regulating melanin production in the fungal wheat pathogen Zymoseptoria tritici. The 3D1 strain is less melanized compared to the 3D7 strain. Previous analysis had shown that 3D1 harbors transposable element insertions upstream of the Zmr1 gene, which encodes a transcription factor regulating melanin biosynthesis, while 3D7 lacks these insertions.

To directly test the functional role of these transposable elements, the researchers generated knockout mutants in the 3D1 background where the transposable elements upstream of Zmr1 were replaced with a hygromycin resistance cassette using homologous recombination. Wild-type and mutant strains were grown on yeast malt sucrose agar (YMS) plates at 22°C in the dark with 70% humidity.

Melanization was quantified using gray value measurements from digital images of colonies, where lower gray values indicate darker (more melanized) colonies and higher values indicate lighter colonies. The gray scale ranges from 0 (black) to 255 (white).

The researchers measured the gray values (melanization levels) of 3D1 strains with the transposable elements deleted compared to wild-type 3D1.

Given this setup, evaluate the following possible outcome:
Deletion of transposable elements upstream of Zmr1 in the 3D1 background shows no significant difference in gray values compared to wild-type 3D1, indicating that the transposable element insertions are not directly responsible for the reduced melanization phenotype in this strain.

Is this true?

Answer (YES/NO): NO